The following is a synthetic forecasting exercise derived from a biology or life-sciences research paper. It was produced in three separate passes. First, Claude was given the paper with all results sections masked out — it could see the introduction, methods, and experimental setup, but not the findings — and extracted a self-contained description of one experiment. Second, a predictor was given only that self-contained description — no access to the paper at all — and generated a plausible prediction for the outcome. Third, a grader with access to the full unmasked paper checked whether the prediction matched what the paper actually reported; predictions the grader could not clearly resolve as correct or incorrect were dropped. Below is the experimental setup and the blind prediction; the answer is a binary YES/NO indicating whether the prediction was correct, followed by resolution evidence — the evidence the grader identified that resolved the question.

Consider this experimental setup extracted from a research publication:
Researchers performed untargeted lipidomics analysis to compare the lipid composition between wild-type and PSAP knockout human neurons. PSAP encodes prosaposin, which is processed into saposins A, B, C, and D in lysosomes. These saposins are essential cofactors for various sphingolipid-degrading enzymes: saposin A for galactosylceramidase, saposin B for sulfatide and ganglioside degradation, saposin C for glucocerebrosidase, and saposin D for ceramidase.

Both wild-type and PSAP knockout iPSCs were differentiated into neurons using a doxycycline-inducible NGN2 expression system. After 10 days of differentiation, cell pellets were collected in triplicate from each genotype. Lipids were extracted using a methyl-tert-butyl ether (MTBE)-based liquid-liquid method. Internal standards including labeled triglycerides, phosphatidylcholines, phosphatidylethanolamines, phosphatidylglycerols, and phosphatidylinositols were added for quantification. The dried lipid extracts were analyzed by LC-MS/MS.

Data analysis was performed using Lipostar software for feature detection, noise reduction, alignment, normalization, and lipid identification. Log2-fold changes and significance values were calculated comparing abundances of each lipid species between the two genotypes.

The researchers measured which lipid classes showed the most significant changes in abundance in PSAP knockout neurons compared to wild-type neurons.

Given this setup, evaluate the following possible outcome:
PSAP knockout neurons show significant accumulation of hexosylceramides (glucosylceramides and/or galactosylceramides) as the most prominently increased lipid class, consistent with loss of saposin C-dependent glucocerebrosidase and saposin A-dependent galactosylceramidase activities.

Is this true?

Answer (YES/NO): NO